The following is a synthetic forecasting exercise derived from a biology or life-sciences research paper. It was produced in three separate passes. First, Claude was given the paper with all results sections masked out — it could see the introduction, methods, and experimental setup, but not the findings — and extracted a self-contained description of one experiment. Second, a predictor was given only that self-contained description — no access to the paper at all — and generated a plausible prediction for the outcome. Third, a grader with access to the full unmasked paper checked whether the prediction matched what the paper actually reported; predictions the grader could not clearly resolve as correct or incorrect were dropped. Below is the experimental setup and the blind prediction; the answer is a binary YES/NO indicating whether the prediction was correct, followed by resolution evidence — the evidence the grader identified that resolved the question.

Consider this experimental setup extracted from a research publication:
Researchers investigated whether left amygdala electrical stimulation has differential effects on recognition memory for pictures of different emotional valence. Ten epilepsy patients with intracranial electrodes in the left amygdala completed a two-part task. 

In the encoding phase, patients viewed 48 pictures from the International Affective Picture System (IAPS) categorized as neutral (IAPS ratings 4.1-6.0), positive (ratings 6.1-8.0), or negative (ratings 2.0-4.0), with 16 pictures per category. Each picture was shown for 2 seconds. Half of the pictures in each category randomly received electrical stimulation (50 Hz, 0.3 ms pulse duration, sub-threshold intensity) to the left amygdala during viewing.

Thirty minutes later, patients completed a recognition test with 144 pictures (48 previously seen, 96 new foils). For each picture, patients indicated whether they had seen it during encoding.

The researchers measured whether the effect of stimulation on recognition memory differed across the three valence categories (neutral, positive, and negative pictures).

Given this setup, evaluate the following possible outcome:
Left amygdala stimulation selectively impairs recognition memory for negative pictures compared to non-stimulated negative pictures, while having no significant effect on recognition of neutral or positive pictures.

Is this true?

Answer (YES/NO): YES